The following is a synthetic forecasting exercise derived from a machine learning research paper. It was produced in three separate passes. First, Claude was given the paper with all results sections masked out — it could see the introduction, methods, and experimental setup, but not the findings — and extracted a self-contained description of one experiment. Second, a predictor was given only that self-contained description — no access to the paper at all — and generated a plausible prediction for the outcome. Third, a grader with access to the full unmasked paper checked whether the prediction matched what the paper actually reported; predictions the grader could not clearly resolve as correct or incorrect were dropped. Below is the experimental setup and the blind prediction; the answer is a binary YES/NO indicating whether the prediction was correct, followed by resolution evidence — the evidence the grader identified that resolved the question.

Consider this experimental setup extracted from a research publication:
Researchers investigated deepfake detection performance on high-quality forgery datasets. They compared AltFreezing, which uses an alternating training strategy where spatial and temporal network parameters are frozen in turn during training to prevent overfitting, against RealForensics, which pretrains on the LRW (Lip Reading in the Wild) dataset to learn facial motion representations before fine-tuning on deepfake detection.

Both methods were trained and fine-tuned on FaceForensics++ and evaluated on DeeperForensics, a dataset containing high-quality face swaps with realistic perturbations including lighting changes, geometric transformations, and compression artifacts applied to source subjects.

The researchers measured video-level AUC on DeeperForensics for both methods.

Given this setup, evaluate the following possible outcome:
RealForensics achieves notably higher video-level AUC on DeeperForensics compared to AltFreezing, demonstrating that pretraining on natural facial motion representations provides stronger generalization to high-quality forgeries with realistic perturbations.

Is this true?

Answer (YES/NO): NO